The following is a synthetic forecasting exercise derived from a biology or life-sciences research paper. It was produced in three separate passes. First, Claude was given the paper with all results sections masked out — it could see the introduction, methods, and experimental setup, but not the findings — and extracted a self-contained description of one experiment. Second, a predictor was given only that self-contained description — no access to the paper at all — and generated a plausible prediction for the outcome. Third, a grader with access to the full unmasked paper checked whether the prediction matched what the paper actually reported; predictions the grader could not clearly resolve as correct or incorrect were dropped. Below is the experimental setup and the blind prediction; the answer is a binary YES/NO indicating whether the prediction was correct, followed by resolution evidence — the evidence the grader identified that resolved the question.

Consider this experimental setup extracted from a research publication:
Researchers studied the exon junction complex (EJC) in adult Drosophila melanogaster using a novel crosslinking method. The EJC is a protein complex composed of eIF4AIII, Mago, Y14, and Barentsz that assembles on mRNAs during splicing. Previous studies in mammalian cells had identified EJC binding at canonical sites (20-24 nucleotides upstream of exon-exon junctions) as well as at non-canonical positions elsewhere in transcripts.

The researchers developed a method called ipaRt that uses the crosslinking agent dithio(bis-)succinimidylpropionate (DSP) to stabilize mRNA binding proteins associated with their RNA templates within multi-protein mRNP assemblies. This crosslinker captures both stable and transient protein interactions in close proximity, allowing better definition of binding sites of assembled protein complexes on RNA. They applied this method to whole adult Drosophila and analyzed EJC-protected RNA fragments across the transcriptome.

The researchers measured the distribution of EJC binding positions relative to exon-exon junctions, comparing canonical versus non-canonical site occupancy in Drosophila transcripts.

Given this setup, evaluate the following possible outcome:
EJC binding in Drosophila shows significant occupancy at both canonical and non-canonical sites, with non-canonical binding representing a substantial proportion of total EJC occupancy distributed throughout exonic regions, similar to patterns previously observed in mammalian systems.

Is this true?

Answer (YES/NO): NO